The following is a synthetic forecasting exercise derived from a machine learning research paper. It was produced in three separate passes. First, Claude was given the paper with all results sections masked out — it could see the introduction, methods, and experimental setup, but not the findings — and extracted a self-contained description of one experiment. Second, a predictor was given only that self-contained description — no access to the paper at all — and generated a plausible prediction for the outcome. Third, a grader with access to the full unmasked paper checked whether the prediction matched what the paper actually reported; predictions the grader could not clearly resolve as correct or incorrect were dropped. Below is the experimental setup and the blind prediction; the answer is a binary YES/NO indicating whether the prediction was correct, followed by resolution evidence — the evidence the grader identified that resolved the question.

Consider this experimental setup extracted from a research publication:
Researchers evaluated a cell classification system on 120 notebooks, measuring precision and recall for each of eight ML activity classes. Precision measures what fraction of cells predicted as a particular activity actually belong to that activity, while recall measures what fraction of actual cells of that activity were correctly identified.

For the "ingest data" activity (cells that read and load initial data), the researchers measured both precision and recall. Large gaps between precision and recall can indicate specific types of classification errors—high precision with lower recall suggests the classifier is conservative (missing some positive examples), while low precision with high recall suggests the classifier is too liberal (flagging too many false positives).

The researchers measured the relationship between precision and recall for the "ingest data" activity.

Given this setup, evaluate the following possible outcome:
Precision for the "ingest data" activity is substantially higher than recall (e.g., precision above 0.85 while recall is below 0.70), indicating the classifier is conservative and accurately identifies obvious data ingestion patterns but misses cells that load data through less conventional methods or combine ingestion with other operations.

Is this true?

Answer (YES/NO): NO